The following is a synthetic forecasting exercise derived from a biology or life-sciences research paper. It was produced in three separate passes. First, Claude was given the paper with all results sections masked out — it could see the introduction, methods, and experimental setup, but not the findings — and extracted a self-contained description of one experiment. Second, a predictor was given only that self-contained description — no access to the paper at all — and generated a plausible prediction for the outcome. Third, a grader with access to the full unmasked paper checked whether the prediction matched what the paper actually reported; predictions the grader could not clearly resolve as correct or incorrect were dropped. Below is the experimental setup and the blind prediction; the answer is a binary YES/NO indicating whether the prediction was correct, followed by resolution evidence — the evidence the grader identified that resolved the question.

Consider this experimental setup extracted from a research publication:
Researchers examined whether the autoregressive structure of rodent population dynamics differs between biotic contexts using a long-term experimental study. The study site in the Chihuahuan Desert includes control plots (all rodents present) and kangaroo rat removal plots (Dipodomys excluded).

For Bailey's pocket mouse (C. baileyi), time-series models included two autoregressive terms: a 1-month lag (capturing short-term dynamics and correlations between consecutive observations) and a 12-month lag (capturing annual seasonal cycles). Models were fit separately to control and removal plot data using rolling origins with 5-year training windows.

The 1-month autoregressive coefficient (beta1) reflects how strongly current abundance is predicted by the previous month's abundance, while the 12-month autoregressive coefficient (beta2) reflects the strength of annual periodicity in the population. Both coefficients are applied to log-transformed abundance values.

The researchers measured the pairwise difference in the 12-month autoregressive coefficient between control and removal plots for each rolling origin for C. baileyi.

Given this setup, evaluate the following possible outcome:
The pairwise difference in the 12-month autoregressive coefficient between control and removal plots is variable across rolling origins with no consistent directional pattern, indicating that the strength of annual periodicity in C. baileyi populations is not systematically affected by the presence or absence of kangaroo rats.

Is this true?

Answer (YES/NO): YES